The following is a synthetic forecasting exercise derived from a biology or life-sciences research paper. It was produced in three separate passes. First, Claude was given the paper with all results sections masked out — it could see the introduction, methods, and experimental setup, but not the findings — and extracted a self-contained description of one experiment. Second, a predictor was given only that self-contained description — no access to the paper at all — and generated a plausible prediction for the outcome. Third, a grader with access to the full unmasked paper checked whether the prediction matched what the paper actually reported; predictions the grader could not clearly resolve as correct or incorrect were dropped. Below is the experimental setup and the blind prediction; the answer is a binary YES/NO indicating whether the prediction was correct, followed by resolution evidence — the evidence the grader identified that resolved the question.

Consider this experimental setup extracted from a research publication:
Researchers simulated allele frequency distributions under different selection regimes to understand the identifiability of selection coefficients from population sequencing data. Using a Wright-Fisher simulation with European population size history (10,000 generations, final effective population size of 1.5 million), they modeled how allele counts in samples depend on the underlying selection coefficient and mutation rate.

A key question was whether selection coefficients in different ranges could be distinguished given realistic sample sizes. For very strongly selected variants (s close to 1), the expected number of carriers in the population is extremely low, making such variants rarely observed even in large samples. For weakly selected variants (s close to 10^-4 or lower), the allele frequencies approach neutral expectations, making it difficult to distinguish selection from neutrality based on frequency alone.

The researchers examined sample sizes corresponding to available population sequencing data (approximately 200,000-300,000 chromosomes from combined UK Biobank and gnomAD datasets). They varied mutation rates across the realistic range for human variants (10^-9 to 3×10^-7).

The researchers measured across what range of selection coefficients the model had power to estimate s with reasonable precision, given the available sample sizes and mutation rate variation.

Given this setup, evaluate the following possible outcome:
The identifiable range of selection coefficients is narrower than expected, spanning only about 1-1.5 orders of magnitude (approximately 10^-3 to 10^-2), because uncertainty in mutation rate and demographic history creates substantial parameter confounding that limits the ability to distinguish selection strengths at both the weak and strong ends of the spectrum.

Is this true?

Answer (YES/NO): NO